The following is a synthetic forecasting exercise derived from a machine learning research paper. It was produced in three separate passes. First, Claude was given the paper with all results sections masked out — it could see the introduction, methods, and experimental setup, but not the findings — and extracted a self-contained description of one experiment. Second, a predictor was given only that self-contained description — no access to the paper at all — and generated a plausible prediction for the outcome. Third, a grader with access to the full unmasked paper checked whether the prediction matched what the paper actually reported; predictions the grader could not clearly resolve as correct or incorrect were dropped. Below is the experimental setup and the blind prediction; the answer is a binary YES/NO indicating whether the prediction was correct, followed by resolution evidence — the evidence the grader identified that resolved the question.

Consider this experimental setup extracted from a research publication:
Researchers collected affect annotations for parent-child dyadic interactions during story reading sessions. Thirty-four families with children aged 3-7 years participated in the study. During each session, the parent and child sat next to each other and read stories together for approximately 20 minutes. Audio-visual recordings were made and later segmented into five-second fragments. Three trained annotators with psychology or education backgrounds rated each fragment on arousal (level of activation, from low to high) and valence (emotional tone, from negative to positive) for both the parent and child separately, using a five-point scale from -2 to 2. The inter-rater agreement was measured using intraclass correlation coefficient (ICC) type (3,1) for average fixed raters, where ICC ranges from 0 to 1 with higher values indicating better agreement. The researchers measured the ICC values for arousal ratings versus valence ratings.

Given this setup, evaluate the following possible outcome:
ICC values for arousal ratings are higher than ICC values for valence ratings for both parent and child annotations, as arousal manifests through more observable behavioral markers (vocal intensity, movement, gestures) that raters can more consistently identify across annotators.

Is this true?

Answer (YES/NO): YES